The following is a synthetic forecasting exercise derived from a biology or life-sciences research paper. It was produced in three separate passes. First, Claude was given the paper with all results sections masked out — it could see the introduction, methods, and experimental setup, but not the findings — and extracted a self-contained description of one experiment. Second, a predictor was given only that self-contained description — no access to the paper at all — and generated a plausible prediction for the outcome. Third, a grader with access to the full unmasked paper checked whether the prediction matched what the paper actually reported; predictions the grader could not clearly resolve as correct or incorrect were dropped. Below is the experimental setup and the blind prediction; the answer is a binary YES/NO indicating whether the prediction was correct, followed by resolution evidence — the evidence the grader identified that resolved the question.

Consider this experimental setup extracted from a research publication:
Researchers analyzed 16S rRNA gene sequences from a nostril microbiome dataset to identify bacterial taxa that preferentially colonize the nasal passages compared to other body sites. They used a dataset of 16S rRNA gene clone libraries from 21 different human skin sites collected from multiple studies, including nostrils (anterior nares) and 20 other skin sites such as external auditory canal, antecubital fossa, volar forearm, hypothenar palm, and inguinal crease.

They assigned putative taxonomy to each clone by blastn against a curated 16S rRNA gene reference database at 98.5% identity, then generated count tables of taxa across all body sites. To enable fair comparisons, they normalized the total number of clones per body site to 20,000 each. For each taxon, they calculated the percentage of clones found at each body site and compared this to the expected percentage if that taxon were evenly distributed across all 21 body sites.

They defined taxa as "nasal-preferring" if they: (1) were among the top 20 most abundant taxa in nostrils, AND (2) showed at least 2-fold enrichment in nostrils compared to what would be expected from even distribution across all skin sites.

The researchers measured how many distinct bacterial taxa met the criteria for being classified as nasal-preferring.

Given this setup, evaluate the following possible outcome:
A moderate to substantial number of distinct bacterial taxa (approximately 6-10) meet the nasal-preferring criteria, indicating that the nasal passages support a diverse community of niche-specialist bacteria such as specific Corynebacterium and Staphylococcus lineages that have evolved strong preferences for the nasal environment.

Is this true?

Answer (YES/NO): NO